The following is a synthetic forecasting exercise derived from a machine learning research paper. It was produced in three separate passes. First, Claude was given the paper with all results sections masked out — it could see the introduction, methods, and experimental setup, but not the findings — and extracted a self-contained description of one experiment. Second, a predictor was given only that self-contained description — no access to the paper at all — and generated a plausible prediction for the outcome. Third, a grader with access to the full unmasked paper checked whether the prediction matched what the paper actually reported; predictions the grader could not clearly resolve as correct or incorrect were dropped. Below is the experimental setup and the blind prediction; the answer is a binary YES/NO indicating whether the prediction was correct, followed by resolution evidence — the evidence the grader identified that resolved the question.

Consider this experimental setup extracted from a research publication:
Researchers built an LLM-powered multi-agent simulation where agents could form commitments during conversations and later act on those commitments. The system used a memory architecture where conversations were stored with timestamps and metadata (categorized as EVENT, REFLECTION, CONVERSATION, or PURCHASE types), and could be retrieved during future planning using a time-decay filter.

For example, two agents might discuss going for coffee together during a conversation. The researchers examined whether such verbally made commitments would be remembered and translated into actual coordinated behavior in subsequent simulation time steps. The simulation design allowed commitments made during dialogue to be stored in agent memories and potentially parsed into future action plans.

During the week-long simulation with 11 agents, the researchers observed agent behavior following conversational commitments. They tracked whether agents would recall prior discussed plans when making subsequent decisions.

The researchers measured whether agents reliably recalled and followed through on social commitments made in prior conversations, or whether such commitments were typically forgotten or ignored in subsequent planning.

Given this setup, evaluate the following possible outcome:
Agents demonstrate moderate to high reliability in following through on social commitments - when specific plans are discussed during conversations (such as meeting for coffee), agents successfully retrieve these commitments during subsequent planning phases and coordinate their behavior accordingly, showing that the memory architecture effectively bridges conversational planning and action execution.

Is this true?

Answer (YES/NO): YES